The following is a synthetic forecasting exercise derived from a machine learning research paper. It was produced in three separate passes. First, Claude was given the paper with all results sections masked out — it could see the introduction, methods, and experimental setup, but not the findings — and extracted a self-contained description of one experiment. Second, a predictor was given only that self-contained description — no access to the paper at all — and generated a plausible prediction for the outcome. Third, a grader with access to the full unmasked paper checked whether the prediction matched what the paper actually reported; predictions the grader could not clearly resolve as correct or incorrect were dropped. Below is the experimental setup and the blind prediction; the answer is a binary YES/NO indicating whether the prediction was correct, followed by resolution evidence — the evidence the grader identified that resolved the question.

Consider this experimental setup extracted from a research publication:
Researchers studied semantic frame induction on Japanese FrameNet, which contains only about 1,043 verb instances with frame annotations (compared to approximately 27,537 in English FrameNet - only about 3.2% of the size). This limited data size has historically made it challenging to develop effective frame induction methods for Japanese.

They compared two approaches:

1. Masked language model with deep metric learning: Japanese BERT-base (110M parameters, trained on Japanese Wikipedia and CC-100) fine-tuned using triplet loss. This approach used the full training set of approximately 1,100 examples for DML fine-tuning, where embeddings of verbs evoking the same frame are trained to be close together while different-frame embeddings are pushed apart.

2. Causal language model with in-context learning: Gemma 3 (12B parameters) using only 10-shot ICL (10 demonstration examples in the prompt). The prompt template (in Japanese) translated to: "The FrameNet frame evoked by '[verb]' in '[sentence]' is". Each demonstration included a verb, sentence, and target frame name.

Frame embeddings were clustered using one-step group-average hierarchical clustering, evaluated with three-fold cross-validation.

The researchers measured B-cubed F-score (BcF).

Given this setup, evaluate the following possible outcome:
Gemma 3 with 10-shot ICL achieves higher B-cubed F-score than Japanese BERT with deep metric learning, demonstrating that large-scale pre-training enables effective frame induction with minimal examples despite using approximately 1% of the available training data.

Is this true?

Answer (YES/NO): YES